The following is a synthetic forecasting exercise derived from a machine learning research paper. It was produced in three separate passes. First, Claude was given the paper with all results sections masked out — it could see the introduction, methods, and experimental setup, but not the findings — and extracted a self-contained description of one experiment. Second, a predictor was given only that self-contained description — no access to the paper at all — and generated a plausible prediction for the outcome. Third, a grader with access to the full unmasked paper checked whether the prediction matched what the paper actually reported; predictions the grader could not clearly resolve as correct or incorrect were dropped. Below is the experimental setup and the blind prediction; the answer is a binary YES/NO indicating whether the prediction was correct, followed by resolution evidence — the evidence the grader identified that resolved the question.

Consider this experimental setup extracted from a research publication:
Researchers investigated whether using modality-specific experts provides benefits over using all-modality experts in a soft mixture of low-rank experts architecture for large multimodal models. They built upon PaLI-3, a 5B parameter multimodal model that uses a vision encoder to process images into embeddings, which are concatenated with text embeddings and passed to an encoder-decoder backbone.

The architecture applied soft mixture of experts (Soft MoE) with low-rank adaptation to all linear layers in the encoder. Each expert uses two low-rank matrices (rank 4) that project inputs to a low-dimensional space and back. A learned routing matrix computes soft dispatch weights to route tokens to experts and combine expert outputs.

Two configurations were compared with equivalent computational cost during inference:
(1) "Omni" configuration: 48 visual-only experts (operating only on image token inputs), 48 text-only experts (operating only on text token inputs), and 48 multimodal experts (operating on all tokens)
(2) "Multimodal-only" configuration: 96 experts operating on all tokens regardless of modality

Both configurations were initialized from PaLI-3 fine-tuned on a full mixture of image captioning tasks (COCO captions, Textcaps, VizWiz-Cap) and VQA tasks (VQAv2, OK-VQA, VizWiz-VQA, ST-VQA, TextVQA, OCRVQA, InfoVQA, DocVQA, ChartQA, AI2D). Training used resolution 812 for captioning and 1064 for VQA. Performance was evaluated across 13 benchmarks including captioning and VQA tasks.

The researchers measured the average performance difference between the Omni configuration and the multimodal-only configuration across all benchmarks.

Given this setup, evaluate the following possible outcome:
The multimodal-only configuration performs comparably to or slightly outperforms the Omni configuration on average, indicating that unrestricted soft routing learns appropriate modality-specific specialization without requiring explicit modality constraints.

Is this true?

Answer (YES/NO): NO